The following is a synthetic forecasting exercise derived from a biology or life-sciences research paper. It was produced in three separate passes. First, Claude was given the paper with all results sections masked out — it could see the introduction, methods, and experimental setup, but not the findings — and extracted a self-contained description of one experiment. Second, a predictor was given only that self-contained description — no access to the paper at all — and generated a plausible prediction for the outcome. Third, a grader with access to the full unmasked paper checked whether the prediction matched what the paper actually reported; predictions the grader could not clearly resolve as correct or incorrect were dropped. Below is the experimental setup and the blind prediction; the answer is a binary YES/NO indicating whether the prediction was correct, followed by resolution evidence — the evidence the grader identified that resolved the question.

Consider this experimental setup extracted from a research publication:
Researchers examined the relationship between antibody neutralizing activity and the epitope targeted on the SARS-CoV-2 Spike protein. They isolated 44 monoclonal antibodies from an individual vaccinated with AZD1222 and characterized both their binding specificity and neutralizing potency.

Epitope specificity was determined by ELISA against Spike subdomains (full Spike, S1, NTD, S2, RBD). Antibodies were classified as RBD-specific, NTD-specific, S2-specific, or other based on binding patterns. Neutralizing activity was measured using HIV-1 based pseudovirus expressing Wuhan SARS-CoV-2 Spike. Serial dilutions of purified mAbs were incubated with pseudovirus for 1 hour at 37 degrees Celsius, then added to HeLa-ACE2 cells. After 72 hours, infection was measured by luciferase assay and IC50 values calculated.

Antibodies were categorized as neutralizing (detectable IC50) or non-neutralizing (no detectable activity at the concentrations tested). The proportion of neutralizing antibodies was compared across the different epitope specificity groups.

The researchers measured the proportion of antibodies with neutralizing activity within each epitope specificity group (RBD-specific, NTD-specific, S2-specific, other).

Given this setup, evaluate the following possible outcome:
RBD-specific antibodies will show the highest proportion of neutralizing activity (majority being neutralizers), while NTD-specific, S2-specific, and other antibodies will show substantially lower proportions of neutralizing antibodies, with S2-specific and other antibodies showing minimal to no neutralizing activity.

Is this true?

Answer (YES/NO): YES